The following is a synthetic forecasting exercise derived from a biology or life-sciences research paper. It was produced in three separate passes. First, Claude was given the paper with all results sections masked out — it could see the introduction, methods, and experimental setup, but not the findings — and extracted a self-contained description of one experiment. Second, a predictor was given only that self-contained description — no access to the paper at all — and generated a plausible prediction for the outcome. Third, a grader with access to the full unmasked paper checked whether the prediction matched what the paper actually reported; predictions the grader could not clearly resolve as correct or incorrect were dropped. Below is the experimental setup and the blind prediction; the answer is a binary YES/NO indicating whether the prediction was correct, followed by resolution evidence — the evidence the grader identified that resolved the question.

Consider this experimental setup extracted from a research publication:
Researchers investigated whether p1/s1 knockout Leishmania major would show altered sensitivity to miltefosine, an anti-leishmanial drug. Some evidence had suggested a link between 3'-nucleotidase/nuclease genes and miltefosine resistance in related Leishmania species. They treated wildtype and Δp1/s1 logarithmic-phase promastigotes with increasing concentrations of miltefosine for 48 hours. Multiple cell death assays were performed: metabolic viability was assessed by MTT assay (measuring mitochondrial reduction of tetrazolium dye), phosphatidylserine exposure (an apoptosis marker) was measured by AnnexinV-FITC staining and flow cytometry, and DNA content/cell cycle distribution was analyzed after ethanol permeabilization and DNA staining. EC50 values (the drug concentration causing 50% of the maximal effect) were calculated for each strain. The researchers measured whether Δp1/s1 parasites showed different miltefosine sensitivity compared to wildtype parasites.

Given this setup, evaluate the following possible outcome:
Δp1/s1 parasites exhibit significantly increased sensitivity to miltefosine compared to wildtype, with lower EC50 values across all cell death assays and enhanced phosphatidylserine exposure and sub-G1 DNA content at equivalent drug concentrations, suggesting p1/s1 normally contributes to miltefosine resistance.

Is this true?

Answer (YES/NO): NO